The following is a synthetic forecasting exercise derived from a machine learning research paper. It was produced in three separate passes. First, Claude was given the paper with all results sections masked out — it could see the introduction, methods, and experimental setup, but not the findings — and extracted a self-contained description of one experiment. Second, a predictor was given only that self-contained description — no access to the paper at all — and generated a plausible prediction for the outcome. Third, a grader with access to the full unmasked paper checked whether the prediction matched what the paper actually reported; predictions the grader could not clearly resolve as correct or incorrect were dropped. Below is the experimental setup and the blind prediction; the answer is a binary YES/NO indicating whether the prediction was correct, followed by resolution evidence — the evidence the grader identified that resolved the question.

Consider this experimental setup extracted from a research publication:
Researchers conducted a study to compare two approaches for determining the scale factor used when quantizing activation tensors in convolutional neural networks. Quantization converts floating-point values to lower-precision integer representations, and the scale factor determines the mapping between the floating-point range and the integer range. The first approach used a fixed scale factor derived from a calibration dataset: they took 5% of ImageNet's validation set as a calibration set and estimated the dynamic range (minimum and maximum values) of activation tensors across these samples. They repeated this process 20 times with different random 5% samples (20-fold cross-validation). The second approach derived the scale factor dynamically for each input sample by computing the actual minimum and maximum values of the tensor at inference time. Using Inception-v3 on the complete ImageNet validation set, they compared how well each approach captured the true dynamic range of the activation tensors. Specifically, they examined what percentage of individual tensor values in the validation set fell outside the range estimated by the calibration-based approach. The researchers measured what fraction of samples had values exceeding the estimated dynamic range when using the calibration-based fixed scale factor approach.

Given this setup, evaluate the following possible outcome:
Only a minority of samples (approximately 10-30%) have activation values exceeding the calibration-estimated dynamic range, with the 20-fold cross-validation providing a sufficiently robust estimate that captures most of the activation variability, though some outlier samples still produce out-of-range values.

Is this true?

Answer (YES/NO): NO